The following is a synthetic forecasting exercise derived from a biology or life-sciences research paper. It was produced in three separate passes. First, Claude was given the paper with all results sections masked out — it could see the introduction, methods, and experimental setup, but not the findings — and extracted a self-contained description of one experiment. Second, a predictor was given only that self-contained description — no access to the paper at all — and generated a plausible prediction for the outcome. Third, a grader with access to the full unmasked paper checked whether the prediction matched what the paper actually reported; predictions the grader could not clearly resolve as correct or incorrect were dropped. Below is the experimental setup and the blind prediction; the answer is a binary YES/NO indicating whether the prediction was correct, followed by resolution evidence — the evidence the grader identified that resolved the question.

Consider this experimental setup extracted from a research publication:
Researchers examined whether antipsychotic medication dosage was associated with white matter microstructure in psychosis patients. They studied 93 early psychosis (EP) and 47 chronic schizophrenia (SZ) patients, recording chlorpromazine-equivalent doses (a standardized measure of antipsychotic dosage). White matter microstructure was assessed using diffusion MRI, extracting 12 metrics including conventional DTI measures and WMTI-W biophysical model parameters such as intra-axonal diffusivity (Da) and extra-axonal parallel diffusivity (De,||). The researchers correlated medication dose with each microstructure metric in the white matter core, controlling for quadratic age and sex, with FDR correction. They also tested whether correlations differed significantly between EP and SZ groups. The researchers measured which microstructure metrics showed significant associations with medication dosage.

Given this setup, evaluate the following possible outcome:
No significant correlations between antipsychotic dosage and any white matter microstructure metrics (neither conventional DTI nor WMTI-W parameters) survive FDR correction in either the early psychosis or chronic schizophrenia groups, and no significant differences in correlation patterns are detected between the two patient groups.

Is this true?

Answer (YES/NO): NO